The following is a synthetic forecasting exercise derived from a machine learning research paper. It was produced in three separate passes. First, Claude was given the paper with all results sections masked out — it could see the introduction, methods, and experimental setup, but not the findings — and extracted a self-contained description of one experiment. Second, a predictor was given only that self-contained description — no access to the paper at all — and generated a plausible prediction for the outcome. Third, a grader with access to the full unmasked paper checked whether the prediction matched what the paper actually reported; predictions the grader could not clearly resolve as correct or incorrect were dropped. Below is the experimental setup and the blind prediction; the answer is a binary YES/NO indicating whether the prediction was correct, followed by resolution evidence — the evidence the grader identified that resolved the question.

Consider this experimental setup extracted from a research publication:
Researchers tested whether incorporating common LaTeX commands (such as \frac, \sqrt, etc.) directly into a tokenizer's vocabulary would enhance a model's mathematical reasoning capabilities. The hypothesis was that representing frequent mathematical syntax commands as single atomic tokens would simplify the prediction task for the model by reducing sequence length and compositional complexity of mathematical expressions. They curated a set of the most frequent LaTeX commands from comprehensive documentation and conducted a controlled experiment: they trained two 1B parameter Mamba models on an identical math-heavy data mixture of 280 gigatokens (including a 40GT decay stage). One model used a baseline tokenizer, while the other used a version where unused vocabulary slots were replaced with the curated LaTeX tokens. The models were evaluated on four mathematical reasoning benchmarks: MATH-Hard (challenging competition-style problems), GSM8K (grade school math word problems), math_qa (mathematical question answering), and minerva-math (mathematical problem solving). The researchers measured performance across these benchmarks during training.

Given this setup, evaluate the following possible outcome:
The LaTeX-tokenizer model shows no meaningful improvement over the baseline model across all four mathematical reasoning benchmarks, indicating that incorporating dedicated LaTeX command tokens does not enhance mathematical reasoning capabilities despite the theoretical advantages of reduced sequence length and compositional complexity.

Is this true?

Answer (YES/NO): NO